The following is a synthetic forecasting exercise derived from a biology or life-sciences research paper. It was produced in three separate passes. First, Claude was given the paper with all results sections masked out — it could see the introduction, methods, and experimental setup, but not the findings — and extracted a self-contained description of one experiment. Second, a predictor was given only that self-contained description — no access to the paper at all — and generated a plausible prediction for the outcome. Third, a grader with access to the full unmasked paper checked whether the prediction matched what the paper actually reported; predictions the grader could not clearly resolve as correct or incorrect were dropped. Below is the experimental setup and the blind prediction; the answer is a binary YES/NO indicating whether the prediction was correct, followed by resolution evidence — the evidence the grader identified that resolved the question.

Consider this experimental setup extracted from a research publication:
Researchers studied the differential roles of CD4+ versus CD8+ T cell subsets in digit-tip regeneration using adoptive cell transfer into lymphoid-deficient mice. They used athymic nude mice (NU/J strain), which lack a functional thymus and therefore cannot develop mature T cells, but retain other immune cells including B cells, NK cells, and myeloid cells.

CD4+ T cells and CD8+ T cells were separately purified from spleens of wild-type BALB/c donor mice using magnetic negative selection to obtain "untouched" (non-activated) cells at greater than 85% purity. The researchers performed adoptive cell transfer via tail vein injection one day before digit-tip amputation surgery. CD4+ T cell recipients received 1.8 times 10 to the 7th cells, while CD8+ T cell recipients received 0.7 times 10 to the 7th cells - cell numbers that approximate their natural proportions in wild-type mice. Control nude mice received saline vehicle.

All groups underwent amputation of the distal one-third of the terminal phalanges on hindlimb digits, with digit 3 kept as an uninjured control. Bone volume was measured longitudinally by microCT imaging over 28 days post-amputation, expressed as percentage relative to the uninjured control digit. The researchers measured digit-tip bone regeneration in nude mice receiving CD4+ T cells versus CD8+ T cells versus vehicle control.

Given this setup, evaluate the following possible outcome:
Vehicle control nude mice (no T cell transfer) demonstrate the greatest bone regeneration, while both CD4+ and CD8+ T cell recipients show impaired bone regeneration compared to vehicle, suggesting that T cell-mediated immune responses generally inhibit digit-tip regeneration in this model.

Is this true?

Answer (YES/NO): NO